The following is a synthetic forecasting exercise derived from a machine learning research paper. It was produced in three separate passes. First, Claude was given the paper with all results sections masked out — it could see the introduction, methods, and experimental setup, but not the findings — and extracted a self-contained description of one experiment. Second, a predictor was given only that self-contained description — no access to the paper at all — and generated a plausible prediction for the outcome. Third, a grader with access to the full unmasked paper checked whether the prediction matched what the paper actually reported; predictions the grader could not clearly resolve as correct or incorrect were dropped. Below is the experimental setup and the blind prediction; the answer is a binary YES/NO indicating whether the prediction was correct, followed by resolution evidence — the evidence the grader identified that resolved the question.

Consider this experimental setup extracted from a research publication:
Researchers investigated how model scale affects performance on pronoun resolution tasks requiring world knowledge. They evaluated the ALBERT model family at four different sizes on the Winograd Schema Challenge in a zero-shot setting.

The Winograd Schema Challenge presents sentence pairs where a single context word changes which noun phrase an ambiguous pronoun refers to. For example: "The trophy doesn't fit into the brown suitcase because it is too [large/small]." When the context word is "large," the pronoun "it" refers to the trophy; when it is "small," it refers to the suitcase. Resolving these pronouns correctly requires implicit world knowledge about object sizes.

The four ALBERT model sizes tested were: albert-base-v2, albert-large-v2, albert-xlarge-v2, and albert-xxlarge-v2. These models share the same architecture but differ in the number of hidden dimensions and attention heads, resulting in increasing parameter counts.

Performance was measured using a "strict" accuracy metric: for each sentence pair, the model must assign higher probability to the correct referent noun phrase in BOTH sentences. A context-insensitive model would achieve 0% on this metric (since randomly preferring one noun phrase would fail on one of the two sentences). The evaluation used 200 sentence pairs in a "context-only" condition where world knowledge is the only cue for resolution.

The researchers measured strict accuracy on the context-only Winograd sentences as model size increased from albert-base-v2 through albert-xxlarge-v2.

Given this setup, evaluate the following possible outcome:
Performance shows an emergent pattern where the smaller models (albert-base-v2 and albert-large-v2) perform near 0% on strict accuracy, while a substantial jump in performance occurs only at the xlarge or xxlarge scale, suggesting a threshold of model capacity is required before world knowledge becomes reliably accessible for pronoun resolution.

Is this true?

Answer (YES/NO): NO